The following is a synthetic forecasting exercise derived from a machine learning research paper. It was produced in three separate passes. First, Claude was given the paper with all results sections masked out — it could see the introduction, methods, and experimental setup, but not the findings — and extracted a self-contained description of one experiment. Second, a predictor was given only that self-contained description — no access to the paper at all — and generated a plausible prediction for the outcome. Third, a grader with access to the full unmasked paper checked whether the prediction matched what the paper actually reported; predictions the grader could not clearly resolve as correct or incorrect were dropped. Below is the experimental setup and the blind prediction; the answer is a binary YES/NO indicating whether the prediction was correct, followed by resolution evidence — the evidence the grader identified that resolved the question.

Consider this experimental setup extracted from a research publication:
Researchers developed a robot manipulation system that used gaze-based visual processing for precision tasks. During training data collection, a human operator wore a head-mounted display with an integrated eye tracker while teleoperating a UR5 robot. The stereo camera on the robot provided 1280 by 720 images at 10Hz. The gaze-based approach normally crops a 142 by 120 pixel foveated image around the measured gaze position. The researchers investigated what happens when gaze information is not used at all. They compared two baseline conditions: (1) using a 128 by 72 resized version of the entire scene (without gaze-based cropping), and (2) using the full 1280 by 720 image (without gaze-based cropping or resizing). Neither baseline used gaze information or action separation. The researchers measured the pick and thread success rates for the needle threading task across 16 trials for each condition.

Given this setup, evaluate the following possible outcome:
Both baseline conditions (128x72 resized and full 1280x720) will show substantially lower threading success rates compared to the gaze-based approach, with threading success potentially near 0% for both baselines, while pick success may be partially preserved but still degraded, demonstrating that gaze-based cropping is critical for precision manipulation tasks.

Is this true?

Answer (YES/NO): NO